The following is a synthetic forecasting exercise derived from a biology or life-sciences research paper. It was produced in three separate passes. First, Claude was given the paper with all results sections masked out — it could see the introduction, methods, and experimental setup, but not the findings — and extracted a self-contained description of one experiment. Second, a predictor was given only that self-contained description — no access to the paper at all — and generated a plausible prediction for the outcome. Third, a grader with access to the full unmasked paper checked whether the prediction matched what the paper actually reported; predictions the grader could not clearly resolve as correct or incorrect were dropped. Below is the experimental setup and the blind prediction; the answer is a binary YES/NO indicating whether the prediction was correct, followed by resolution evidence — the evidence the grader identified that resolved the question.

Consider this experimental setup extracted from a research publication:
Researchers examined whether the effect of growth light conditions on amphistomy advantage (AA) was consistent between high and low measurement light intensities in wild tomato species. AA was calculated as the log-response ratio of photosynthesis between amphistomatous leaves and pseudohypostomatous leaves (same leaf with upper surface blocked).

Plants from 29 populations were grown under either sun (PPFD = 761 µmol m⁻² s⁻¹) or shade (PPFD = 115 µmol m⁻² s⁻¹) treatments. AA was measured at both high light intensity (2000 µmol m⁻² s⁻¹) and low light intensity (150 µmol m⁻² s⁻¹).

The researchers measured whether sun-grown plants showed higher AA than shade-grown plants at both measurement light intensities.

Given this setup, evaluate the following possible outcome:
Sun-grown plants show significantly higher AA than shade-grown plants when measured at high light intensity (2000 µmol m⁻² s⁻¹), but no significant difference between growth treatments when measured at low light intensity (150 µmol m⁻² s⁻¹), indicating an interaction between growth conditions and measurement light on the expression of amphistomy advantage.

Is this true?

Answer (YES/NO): NO